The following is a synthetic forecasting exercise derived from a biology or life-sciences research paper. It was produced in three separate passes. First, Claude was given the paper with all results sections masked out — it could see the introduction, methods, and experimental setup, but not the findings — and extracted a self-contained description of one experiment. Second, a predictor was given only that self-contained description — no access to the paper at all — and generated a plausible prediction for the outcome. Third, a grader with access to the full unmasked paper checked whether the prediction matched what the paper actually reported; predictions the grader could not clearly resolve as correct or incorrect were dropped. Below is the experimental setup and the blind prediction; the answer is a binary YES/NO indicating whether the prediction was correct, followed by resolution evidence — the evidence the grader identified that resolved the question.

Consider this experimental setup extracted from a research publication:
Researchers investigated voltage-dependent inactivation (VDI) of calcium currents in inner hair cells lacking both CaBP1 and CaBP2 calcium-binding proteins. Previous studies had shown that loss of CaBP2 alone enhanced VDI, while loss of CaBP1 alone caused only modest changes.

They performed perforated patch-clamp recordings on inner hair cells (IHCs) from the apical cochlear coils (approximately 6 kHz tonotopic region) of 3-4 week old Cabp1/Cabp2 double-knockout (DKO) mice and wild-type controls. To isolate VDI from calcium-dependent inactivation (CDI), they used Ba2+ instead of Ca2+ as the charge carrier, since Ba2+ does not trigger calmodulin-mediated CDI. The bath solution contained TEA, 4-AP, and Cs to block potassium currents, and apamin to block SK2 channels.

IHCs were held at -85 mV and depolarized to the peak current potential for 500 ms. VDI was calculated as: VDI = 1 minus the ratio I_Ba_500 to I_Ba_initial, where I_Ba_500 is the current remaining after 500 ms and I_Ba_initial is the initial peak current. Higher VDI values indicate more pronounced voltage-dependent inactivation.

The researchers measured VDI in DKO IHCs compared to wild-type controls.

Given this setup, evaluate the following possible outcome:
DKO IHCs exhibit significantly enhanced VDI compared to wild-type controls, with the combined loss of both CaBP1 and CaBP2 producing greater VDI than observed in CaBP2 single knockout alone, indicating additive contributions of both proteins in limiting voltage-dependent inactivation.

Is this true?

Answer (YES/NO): YES